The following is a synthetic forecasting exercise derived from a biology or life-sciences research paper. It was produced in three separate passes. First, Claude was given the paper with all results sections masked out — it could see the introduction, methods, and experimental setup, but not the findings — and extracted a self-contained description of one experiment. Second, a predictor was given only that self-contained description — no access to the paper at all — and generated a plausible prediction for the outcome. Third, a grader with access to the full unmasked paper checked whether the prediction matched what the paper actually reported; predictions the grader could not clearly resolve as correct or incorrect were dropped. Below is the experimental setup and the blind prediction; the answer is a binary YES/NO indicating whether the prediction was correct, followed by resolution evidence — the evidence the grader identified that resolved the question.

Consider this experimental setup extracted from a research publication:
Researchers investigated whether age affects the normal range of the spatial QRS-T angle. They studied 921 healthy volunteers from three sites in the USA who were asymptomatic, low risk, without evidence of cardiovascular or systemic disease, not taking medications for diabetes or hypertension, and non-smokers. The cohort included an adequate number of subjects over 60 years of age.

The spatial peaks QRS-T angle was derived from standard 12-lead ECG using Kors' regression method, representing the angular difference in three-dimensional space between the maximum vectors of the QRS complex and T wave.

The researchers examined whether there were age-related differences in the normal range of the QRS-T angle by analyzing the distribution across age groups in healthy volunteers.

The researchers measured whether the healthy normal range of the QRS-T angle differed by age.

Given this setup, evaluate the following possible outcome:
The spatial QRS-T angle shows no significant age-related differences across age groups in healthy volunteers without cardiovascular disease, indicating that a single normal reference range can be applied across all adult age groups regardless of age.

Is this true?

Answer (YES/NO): YES